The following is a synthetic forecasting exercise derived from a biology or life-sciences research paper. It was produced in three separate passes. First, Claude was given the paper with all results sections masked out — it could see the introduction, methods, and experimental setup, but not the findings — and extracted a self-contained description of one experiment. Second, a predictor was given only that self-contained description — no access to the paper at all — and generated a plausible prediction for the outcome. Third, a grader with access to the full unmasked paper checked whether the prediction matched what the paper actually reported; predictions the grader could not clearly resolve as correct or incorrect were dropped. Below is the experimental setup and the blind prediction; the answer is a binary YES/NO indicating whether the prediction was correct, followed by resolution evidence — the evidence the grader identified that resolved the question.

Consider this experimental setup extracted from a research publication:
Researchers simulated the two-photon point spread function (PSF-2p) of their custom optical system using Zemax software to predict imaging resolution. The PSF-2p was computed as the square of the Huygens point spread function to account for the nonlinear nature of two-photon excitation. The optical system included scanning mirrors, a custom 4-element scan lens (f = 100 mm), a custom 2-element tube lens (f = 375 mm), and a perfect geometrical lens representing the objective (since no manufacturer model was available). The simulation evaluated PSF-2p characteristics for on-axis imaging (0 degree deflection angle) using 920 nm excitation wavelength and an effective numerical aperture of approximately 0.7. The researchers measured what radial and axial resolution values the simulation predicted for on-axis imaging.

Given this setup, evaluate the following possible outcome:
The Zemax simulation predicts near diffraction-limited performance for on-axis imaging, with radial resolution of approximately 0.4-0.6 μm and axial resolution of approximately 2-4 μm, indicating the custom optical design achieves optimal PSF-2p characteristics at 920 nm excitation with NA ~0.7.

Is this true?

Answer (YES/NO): NO